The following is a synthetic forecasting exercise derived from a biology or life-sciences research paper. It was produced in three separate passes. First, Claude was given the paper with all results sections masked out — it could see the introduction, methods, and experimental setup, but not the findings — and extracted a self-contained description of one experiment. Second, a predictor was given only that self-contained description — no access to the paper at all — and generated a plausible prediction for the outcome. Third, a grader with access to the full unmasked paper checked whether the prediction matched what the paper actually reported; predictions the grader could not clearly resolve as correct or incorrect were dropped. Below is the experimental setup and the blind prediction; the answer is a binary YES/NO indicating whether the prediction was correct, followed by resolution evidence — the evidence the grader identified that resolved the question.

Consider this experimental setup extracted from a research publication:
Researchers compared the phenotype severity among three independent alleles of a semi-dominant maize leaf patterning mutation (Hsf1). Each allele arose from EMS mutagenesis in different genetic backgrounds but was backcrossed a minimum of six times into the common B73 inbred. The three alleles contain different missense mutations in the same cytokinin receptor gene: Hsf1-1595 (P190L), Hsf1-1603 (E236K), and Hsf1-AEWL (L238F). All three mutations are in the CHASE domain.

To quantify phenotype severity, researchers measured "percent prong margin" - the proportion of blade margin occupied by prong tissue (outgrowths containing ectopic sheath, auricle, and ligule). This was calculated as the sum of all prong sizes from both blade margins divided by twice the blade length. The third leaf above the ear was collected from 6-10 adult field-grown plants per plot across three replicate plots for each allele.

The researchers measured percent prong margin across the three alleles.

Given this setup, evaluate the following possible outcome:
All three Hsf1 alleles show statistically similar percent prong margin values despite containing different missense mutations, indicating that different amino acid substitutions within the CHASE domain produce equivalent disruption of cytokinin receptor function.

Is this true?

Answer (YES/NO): NO